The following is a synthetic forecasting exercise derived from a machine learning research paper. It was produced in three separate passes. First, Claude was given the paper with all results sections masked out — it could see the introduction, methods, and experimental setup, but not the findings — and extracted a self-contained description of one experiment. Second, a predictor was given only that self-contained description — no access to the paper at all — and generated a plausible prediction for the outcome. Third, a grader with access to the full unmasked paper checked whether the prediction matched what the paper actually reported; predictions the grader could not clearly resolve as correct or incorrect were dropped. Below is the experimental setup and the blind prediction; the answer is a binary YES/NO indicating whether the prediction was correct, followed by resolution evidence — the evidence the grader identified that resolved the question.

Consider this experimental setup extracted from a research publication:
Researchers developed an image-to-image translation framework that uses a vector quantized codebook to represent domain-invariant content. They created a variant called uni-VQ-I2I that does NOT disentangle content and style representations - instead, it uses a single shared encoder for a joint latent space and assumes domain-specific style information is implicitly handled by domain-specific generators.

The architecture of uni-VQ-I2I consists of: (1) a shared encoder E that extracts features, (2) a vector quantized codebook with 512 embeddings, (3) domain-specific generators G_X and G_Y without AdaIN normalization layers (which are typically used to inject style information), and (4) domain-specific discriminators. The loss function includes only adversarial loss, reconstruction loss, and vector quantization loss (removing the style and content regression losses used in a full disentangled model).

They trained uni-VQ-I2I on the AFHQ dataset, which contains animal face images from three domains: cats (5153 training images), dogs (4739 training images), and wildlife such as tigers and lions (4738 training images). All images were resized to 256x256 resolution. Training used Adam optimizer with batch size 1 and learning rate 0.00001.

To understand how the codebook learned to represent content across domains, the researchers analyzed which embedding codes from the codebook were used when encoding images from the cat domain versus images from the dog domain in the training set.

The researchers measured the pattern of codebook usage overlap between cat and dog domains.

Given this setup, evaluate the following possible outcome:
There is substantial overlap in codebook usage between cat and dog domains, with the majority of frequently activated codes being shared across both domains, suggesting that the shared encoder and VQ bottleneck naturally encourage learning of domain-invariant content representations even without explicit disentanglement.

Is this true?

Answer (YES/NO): YES